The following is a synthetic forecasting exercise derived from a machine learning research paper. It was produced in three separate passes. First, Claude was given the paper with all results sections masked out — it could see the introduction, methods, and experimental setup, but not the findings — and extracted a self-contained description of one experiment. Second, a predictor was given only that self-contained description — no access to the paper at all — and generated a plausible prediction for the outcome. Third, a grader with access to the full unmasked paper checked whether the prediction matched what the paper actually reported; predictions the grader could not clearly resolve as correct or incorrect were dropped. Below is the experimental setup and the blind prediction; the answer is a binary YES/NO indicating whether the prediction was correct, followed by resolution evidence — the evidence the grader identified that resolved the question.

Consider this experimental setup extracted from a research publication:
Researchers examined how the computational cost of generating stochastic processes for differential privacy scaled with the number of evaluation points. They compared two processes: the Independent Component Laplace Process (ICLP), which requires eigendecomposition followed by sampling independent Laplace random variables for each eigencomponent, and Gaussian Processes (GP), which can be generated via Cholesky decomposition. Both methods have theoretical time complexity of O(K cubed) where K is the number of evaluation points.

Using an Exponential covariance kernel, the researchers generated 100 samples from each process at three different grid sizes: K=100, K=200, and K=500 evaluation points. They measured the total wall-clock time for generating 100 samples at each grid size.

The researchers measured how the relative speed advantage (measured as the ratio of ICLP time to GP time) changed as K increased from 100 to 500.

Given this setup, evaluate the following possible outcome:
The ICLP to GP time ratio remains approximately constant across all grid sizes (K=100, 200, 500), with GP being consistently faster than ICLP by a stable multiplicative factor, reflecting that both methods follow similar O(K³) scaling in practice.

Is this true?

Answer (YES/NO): NO